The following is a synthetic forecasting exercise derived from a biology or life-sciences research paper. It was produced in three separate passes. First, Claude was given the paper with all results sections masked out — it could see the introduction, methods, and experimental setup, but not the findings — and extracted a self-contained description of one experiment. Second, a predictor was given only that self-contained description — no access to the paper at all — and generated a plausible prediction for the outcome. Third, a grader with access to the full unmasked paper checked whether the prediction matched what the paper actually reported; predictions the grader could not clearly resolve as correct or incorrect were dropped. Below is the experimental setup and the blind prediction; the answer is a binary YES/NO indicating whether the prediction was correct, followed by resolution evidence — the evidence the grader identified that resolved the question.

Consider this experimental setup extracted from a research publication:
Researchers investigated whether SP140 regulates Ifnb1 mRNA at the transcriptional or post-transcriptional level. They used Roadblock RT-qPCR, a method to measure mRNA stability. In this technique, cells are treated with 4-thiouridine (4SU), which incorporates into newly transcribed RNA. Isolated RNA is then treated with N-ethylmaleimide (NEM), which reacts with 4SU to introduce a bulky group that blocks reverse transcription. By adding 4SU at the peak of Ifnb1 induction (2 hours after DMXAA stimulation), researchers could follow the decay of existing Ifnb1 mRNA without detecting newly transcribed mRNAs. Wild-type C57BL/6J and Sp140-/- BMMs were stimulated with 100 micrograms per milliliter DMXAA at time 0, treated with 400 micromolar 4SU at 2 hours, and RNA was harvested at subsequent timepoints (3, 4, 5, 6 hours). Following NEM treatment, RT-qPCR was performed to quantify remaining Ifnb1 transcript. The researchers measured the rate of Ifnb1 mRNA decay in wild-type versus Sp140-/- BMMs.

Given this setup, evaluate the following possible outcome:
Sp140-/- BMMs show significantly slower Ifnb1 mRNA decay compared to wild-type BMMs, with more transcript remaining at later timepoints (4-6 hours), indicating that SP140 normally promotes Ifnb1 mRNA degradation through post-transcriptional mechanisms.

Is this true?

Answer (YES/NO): YES